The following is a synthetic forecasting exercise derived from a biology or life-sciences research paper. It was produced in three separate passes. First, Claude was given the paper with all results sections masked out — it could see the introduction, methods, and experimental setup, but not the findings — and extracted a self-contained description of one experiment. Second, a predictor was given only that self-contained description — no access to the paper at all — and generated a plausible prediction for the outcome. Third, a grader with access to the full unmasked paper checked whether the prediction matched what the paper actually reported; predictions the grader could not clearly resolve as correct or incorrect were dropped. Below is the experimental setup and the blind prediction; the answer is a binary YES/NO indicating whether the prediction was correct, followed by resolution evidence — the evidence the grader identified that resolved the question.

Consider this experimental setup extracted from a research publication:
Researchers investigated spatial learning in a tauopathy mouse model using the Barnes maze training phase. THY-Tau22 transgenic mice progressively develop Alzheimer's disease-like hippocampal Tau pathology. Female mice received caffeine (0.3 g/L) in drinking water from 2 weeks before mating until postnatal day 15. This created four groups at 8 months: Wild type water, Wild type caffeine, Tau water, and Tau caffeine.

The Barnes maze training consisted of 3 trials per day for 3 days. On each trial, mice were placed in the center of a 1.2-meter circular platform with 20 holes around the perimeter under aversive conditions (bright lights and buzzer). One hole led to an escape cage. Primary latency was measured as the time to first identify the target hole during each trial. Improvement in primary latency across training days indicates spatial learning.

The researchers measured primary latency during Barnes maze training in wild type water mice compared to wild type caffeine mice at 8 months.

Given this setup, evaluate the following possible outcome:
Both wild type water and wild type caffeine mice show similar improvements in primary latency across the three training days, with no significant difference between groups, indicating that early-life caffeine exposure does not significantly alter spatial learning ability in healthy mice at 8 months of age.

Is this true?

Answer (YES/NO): YES